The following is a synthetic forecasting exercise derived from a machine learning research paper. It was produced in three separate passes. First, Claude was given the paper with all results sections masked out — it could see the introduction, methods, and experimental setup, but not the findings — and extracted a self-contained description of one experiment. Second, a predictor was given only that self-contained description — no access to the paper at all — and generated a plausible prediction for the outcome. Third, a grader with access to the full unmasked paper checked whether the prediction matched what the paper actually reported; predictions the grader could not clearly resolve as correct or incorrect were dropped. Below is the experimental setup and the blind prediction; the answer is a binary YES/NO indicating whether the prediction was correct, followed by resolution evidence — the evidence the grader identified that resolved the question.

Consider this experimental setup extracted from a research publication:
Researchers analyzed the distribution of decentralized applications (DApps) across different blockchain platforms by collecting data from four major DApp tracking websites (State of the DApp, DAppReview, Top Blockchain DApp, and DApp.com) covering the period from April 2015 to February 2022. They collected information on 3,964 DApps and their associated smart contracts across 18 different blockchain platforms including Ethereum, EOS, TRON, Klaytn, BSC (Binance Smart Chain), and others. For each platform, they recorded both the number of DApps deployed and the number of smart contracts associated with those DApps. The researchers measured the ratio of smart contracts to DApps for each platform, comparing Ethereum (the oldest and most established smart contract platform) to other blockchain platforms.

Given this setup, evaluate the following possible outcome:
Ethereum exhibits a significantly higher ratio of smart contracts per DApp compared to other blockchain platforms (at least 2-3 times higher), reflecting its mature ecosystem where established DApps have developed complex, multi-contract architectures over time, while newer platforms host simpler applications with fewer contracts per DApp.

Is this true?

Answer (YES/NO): NO